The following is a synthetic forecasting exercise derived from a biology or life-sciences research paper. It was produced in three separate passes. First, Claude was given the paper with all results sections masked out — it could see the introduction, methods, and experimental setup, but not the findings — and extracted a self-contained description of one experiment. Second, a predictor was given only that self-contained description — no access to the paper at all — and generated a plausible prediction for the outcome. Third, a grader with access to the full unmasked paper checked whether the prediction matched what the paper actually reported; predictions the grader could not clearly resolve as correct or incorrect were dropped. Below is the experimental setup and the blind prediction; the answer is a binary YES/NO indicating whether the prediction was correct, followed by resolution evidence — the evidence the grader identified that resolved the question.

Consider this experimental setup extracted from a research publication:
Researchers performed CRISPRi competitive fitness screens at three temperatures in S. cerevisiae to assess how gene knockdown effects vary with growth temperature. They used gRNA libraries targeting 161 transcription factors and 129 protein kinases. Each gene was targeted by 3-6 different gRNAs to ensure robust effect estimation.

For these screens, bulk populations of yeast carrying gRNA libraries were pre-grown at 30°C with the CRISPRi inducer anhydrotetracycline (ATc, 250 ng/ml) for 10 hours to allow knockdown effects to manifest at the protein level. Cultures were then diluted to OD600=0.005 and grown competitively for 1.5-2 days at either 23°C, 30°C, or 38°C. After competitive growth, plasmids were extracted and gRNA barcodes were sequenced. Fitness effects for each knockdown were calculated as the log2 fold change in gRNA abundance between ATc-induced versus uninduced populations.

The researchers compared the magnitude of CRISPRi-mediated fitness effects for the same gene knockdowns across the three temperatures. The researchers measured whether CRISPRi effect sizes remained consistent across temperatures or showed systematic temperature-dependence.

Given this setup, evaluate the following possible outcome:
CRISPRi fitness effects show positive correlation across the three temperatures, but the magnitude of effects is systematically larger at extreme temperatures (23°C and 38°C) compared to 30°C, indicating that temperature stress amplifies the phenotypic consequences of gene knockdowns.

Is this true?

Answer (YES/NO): NO